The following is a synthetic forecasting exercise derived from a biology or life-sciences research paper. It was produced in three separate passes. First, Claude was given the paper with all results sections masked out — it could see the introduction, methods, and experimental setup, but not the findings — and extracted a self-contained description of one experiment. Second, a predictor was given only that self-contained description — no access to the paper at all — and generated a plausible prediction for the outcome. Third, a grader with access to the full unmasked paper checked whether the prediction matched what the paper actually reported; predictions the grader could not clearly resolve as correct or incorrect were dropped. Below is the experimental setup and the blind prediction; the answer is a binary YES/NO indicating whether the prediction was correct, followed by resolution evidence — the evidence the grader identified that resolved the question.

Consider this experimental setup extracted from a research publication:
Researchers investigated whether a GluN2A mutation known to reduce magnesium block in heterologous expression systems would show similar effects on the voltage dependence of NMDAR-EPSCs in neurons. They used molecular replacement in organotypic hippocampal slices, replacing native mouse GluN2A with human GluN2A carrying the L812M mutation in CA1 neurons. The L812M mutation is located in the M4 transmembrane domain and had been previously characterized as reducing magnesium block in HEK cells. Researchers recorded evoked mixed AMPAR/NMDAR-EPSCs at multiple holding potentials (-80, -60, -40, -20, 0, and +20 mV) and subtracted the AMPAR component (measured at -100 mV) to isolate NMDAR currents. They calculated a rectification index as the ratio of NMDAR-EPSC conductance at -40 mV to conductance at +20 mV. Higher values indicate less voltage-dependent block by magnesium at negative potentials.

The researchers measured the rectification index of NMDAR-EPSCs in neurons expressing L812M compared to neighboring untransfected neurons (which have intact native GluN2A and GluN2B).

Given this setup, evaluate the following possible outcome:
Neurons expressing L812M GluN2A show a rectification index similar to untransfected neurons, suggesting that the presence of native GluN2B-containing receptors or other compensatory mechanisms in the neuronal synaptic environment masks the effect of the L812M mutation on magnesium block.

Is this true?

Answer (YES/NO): NO